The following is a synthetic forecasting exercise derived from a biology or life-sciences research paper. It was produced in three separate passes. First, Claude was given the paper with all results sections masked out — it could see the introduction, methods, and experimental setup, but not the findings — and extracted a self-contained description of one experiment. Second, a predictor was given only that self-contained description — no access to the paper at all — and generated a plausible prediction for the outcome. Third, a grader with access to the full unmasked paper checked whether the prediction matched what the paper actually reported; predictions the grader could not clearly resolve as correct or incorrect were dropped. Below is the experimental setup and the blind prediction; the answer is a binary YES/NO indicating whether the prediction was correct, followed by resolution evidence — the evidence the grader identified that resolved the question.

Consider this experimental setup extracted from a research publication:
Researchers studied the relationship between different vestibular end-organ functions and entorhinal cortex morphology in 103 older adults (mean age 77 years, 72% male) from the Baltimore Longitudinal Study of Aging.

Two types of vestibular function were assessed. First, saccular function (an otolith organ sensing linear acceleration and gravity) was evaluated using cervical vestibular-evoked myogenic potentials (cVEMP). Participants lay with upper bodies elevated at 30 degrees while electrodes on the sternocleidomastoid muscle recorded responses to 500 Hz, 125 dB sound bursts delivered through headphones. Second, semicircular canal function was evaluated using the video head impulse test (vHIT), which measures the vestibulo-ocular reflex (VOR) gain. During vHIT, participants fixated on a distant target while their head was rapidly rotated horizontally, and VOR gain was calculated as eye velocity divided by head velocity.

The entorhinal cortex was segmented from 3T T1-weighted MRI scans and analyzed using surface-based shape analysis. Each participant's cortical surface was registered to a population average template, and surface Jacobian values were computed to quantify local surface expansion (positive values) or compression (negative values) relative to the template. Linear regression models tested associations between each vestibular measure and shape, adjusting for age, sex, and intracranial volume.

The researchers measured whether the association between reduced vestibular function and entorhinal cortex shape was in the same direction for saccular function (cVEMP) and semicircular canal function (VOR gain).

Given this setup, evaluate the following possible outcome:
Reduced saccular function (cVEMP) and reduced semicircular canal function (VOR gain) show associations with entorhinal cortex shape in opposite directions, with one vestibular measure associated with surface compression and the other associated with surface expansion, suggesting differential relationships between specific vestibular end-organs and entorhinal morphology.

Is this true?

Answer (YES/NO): YES